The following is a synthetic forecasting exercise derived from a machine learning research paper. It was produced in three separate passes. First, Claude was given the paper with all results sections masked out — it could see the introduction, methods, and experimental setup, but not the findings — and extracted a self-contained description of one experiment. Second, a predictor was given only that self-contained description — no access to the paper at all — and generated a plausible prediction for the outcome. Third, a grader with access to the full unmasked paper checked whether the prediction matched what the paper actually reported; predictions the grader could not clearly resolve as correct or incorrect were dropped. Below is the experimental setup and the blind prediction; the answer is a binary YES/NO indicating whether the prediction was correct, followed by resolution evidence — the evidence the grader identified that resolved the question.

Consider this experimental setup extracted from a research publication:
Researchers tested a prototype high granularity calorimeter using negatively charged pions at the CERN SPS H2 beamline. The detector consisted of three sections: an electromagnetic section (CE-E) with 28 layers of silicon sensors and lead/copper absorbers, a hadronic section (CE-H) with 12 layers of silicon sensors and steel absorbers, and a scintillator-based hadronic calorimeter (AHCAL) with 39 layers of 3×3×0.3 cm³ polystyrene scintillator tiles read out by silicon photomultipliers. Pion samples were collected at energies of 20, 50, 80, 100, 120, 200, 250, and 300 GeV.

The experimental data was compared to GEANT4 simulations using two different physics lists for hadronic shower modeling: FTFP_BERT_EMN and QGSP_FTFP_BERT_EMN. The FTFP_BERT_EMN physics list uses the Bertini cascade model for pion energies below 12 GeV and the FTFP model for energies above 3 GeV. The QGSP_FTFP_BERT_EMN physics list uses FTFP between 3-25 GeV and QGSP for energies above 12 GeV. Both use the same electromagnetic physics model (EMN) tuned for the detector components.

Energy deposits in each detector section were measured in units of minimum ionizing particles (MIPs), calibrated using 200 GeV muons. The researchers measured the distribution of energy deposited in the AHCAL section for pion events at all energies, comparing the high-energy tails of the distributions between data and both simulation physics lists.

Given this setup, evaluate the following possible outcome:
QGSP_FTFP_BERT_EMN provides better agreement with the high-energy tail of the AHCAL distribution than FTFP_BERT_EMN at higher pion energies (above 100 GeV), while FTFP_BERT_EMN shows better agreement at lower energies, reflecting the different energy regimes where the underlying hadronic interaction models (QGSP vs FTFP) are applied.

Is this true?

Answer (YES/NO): NO